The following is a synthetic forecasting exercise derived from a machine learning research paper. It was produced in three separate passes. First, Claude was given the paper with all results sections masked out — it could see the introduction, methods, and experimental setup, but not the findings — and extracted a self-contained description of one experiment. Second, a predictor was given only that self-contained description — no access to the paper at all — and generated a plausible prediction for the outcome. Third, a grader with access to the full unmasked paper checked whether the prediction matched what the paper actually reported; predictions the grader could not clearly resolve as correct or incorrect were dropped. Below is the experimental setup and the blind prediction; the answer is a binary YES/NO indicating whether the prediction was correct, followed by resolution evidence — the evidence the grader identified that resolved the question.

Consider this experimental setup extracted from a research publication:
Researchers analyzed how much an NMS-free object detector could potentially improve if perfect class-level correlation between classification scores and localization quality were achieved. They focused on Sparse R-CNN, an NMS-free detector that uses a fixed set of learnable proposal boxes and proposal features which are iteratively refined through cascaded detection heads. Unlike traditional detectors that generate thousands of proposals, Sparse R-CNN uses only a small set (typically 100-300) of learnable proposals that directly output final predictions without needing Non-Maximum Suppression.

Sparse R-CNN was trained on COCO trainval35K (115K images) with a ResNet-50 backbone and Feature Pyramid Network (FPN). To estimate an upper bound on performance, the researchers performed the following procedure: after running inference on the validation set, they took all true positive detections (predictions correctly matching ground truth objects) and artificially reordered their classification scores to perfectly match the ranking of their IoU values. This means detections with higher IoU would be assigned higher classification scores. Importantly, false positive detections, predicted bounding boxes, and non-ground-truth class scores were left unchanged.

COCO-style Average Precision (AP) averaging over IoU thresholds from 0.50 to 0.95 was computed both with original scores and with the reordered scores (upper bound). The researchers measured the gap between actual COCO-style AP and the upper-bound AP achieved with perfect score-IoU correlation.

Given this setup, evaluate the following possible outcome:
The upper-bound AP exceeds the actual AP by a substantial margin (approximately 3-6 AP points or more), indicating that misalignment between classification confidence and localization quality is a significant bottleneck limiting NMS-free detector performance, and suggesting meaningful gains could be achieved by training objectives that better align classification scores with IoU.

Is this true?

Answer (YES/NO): YES